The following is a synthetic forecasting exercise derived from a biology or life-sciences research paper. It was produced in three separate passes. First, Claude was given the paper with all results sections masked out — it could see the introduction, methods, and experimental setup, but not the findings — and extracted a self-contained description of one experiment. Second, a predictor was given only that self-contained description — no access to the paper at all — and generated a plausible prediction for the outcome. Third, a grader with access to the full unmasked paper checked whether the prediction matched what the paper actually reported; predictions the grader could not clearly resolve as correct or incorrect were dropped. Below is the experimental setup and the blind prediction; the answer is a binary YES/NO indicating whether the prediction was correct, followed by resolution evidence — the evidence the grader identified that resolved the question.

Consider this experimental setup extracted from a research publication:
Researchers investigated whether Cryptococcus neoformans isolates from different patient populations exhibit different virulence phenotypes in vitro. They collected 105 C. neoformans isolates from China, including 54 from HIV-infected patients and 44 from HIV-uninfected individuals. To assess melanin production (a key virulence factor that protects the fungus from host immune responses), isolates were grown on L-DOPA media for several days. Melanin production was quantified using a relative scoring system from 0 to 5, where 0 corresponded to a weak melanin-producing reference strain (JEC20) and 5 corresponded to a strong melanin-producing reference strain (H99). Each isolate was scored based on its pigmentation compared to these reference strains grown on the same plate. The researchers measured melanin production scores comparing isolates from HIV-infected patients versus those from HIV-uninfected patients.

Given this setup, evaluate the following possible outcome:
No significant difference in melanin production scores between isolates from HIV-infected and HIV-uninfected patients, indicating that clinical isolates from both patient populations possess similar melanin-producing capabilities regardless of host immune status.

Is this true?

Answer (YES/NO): NO